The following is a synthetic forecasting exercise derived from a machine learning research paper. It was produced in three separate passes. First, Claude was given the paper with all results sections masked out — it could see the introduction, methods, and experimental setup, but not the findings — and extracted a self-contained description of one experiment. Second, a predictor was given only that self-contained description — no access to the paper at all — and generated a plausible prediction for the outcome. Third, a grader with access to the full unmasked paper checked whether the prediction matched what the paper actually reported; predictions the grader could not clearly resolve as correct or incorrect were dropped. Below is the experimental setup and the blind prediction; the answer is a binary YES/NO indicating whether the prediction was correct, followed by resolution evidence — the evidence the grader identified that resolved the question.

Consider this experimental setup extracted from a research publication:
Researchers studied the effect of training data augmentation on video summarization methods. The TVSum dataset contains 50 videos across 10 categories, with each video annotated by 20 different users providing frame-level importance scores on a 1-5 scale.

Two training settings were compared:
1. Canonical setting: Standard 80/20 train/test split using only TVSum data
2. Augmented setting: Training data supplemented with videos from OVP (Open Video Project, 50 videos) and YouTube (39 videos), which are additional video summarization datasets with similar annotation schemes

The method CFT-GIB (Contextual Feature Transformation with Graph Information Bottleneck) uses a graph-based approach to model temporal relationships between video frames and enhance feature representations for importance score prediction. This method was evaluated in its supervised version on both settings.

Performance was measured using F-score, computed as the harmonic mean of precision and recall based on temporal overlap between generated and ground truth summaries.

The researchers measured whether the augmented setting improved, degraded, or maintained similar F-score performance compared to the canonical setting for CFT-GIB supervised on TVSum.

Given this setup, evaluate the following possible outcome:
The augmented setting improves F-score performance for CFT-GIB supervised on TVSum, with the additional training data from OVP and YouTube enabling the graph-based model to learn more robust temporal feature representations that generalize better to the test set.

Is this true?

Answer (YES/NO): NO